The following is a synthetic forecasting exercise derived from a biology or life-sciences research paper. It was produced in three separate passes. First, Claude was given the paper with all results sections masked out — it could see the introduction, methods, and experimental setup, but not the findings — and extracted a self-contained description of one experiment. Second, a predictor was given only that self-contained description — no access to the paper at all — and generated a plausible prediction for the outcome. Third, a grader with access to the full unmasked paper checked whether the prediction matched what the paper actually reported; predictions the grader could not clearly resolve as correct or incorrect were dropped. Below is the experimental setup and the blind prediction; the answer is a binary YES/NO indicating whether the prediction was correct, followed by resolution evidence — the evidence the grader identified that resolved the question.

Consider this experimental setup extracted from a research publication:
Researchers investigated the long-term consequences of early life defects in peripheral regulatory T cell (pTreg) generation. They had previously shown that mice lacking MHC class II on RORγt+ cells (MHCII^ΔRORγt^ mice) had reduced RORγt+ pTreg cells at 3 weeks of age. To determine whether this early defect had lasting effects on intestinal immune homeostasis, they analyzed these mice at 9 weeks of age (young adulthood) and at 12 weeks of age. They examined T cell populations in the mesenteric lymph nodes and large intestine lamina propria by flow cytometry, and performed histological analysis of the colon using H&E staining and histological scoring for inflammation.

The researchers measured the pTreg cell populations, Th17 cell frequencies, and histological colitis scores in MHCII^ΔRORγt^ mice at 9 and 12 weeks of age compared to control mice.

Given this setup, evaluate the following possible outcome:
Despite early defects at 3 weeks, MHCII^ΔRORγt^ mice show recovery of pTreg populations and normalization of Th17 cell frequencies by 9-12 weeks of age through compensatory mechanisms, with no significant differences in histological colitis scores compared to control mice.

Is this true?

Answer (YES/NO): NO